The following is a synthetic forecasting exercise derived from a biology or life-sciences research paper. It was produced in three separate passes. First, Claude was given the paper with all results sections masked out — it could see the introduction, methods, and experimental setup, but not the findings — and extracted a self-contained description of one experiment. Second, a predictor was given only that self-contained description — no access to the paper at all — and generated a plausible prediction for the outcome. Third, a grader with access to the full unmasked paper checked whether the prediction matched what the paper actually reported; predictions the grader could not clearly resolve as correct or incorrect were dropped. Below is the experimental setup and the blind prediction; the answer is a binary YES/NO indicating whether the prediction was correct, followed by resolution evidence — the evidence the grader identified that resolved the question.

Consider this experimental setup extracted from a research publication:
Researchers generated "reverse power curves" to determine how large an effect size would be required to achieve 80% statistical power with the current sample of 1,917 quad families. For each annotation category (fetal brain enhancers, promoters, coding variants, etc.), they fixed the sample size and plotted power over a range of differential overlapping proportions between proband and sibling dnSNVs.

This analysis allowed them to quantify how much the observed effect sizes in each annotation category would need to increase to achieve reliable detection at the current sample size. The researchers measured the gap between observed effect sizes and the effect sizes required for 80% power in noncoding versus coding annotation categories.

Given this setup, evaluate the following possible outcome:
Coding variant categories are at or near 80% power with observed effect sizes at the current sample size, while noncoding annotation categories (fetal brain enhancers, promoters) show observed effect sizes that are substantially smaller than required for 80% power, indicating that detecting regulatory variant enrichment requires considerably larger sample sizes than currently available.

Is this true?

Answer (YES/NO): YES